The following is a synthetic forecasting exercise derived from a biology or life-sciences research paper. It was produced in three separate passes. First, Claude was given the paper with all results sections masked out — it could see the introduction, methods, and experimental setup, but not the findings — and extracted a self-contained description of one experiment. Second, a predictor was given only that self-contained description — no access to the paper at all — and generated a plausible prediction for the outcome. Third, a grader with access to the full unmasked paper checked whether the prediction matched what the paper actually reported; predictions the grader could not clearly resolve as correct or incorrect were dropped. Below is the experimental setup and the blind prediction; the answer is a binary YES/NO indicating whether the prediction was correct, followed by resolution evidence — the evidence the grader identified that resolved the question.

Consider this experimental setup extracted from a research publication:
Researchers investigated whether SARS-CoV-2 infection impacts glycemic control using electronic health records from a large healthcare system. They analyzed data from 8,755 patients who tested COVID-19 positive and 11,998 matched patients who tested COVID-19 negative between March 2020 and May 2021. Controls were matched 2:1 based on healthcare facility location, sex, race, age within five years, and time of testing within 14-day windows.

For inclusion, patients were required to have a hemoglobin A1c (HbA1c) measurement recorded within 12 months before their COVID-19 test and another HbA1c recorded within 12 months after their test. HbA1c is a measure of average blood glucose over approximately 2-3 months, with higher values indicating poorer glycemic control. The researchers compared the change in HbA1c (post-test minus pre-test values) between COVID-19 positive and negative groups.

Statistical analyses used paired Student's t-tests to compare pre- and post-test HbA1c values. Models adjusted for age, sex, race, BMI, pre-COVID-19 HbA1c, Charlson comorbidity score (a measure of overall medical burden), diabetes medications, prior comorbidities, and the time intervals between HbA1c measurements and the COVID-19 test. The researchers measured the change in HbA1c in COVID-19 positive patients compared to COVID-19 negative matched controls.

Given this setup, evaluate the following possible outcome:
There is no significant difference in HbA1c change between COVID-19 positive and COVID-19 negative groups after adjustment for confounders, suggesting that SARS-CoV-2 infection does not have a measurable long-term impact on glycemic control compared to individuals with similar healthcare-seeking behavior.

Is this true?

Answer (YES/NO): NO